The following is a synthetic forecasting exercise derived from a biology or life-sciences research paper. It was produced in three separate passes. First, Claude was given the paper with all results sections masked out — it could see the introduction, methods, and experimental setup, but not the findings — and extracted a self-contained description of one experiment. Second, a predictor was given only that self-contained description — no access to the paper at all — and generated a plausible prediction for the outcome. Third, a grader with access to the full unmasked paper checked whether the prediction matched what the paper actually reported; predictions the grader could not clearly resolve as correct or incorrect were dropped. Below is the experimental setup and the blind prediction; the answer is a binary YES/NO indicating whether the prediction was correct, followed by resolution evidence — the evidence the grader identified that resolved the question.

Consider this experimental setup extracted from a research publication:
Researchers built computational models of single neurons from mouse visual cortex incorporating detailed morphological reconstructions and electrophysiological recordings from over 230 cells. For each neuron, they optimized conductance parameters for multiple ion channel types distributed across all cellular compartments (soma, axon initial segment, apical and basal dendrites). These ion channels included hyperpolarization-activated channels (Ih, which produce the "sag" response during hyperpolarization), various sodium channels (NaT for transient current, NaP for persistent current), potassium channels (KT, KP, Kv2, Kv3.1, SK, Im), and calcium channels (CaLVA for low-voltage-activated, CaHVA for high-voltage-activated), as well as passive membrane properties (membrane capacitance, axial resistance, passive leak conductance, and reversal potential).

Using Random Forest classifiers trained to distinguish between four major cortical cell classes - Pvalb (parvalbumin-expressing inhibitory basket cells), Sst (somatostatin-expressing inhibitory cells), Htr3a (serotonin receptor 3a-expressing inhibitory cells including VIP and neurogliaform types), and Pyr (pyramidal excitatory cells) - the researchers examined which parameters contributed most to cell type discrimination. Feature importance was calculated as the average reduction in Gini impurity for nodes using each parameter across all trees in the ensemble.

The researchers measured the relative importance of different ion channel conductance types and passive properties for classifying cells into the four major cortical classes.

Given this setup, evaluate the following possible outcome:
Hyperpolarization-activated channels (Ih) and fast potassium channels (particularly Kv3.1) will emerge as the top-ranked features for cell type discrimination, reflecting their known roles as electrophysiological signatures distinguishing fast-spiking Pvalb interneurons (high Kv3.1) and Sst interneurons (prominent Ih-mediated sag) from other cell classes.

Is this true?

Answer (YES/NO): YES